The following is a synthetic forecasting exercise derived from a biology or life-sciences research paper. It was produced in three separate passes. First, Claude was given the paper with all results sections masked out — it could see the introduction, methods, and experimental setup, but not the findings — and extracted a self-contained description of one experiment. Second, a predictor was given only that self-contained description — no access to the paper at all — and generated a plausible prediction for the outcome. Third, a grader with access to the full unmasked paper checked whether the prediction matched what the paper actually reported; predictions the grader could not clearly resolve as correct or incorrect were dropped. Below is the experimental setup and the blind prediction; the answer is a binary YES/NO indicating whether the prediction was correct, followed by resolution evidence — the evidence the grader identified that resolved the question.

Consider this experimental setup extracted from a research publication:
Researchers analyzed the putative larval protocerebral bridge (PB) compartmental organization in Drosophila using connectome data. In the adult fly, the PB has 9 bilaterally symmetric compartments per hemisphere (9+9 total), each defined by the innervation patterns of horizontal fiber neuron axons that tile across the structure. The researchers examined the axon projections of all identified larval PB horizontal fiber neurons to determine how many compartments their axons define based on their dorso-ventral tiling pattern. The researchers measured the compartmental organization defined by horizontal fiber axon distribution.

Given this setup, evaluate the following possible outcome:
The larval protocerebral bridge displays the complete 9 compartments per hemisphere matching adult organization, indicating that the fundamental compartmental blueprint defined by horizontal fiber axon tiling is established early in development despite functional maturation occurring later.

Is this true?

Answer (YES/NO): NO